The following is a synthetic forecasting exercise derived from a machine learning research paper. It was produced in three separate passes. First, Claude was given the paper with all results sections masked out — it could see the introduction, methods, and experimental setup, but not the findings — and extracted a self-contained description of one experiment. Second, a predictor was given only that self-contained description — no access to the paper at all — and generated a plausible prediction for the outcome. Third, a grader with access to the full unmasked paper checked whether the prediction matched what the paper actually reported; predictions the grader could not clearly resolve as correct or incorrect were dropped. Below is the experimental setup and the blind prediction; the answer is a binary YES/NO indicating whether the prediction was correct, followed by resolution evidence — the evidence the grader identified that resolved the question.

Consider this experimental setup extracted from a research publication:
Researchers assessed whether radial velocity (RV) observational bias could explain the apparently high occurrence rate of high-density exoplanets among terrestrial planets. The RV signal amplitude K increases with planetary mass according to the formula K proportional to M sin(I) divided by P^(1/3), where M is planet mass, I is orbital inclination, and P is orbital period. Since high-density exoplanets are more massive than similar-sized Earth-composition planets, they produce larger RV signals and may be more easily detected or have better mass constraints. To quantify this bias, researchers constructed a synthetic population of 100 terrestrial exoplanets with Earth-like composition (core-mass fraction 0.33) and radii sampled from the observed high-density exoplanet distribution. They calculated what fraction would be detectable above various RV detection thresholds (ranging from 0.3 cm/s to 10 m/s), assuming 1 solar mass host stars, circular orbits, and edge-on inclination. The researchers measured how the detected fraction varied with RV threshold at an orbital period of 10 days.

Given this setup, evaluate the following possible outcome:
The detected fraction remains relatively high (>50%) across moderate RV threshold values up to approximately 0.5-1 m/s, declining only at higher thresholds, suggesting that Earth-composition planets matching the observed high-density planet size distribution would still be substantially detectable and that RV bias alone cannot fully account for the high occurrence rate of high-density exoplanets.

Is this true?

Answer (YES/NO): YES